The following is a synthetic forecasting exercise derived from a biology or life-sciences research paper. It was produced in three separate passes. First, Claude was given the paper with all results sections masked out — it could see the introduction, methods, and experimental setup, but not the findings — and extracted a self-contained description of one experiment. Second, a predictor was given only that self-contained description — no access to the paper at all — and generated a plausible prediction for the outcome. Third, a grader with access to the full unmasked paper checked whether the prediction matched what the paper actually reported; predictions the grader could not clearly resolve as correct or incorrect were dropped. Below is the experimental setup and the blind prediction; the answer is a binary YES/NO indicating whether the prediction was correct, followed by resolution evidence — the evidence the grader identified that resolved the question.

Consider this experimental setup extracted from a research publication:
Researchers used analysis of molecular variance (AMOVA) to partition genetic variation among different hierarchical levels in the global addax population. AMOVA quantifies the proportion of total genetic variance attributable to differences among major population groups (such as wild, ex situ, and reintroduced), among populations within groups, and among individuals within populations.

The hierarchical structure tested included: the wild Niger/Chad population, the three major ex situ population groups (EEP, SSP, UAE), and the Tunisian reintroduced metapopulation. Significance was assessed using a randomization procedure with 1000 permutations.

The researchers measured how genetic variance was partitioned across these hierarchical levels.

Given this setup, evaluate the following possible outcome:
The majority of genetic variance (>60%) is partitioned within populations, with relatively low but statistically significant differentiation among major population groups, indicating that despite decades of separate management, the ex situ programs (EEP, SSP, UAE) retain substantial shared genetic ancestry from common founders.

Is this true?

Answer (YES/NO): YES